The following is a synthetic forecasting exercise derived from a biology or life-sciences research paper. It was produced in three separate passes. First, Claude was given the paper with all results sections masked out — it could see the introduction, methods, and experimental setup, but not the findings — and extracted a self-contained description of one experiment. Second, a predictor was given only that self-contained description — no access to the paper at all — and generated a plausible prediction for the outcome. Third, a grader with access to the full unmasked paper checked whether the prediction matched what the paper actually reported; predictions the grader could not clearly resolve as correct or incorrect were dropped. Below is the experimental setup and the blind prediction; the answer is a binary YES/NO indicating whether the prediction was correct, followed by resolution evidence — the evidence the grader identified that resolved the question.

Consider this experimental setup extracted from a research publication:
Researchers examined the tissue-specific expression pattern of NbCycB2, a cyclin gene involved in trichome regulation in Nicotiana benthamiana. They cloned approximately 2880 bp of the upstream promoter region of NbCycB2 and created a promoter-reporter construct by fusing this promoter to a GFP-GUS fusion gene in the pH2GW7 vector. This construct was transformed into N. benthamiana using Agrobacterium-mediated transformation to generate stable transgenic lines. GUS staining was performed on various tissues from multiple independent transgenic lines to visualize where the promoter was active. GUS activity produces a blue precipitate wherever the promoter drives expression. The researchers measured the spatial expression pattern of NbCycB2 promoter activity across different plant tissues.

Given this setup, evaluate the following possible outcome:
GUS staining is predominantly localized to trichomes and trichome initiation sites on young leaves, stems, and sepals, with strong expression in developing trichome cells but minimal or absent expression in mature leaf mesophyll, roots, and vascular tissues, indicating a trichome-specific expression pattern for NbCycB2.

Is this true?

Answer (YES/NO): YES